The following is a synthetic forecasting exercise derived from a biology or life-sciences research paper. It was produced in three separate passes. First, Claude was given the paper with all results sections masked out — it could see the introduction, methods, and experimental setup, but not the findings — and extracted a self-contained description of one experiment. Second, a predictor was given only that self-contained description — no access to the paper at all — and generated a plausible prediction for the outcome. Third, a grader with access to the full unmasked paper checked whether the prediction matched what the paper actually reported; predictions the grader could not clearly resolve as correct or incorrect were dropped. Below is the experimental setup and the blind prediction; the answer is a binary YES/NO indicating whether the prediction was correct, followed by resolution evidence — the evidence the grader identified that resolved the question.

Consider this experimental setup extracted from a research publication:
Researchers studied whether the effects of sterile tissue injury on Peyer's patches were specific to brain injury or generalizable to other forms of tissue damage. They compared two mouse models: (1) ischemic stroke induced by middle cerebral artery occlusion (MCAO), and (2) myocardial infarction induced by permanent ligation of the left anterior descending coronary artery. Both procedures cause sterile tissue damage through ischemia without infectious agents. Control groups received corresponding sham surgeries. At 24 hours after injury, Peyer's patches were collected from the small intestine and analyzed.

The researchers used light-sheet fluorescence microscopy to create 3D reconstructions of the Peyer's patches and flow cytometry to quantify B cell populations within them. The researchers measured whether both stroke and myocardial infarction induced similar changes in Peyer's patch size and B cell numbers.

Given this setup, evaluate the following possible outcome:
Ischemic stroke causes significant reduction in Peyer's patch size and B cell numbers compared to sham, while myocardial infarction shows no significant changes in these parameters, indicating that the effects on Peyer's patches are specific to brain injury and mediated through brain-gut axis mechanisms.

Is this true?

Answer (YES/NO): NO